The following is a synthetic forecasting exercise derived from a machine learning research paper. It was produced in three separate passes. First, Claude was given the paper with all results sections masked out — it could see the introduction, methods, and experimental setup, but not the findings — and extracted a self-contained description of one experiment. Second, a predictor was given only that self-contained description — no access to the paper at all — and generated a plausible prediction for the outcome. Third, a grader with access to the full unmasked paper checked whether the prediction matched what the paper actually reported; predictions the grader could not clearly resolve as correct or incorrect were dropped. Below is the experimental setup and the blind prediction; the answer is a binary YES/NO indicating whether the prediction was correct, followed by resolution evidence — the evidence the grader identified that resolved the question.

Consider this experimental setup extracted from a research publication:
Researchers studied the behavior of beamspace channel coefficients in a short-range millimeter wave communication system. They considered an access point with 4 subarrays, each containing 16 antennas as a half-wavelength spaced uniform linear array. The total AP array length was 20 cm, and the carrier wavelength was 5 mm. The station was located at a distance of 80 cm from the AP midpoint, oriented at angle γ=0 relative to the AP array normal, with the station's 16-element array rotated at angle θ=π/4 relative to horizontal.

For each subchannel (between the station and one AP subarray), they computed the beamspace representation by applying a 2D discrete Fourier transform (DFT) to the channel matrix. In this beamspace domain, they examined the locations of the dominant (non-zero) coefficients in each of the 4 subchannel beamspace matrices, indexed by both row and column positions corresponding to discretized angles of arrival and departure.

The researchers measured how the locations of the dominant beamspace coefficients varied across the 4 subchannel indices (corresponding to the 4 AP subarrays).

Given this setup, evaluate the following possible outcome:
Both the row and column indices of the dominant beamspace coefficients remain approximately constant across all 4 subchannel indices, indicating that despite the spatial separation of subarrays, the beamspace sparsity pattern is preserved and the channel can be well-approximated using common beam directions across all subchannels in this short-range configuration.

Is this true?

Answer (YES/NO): NO